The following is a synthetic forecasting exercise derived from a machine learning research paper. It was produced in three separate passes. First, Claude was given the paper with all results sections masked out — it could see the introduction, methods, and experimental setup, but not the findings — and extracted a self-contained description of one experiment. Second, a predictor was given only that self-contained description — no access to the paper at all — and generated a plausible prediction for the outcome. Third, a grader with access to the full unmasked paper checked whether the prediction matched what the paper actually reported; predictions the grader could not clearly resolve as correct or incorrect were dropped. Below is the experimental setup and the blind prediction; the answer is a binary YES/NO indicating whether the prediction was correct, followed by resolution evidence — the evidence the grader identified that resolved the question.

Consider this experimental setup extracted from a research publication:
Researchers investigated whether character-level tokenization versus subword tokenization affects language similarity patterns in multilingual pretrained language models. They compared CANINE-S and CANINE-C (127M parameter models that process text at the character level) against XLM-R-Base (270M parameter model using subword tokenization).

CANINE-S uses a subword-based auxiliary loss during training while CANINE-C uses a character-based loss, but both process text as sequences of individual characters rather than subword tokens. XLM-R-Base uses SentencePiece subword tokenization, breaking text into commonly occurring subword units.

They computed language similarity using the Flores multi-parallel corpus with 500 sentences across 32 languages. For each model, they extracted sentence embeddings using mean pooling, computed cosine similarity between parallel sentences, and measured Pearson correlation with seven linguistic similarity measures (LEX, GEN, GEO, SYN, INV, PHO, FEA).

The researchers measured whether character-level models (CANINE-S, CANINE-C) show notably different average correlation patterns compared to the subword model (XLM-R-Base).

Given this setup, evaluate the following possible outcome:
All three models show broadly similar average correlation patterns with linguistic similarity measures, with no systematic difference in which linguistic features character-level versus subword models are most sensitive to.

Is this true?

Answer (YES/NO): YES